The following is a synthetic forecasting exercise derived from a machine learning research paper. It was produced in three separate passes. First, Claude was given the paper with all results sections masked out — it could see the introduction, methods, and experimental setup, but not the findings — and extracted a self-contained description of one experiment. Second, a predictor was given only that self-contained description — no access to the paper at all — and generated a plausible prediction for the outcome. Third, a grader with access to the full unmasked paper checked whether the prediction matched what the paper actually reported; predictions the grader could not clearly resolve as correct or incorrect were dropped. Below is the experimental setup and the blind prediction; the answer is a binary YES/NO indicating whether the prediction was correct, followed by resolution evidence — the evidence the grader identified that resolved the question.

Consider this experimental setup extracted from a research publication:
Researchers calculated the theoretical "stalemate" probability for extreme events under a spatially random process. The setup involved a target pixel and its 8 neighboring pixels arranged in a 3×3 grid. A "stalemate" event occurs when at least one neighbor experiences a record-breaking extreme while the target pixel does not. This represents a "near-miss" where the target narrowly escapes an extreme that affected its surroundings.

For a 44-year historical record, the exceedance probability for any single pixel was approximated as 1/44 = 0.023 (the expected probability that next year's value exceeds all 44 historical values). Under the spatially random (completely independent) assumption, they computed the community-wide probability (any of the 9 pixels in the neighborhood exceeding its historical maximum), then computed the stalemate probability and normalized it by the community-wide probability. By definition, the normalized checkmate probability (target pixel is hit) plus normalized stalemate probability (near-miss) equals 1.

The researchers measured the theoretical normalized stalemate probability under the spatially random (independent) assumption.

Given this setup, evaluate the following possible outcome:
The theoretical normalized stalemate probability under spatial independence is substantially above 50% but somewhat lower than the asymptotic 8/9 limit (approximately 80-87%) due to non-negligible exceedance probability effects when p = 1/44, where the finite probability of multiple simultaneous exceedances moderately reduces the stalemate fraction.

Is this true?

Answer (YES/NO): NO